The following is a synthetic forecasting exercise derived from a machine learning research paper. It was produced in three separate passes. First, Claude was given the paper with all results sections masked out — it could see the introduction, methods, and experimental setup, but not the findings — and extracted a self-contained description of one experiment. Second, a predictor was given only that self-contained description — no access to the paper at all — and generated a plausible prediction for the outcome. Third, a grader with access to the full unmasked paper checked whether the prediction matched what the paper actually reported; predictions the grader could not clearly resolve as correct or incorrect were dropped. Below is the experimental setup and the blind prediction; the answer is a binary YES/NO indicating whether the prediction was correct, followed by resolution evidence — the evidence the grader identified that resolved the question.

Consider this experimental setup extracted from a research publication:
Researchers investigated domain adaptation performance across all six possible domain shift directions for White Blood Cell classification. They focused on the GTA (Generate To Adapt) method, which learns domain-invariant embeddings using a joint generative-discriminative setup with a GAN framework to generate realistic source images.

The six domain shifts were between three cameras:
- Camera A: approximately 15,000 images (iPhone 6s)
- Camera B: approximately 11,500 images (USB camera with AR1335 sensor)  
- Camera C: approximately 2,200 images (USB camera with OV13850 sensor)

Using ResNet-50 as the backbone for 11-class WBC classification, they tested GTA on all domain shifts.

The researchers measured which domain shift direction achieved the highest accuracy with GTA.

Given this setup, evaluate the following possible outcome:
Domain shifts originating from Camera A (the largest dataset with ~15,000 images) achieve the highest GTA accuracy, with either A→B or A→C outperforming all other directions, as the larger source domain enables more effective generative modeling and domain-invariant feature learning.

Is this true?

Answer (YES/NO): YES